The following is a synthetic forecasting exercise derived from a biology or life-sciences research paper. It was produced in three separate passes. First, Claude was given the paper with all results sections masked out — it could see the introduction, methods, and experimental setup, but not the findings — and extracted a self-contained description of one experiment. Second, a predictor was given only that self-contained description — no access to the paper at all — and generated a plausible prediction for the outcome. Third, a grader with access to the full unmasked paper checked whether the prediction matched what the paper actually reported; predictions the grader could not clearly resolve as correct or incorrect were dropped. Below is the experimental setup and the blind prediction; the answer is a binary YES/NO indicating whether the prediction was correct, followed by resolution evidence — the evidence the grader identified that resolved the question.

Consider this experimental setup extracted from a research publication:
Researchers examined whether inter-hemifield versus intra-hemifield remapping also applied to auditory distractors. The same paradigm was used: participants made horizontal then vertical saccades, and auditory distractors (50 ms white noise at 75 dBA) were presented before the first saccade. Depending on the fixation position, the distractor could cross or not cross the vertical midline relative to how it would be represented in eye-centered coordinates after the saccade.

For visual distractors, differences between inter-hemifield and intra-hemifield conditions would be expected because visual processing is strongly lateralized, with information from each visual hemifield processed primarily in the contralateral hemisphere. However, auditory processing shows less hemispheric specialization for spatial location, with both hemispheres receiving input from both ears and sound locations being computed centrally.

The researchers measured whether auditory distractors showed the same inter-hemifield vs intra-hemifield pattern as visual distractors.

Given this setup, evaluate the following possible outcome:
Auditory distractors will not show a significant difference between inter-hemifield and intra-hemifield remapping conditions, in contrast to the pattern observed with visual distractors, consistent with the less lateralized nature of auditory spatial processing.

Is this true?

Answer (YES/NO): NO